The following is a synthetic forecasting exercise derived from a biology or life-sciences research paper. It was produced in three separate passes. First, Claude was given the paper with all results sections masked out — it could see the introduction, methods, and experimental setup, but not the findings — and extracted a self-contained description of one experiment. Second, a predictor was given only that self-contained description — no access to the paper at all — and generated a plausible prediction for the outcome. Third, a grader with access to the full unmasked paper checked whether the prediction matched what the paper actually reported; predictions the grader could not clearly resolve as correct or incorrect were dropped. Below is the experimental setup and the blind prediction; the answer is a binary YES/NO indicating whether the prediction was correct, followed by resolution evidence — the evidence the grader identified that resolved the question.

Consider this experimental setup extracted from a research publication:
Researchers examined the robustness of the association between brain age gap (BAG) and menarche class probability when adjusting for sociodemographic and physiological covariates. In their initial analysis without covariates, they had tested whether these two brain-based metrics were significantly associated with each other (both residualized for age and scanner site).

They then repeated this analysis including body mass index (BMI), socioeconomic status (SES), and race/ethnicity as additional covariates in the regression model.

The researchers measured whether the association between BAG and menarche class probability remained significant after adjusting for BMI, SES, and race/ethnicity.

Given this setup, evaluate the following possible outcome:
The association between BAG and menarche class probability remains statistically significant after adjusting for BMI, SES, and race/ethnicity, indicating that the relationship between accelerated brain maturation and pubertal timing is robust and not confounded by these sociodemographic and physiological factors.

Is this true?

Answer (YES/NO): YES